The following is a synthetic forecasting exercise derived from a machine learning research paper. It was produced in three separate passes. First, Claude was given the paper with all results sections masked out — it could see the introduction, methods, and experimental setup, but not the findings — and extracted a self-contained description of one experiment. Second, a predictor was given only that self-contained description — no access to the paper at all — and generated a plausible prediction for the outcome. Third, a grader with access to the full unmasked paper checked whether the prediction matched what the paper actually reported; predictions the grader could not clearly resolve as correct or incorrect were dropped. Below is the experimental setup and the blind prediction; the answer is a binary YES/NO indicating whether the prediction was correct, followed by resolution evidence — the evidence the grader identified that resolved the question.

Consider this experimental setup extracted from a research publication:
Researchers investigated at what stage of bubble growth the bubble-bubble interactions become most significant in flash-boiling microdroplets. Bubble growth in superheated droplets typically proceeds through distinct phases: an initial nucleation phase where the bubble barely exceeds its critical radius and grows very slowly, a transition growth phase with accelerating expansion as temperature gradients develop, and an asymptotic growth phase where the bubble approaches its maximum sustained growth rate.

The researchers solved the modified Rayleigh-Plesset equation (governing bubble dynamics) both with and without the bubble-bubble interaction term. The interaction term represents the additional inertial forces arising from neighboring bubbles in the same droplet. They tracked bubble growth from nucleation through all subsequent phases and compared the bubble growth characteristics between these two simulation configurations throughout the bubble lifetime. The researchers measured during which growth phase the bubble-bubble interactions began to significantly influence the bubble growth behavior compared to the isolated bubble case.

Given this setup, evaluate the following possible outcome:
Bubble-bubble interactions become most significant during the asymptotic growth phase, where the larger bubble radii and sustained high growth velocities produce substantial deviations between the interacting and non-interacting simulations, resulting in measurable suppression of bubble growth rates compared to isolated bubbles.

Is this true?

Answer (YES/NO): YES